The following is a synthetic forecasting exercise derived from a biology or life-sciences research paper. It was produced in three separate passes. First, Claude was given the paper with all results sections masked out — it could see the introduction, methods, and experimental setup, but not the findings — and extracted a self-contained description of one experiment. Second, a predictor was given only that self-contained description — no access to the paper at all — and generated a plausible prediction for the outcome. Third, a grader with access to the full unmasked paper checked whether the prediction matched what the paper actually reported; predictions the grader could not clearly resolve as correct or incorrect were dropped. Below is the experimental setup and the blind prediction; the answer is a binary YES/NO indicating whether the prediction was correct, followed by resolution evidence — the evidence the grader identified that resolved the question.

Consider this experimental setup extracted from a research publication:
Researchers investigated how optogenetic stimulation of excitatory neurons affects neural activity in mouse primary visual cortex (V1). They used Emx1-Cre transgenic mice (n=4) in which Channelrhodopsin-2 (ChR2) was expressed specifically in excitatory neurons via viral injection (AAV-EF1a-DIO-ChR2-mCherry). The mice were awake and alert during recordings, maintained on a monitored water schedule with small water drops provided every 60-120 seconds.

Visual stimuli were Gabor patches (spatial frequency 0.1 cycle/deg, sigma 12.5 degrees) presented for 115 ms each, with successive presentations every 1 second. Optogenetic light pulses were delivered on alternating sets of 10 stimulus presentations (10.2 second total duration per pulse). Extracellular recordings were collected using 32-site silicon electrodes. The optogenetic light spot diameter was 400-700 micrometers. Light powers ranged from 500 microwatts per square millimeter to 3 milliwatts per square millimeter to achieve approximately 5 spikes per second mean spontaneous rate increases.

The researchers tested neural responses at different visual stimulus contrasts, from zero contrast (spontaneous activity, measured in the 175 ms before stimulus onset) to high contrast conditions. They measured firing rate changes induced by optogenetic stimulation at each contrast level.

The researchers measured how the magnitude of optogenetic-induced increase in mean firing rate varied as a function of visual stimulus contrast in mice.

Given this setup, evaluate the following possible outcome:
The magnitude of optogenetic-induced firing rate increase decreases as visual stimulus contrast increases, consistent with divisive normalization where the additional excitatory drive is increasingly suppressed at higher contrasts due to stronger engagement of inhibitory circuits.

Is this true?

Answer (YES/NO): NO